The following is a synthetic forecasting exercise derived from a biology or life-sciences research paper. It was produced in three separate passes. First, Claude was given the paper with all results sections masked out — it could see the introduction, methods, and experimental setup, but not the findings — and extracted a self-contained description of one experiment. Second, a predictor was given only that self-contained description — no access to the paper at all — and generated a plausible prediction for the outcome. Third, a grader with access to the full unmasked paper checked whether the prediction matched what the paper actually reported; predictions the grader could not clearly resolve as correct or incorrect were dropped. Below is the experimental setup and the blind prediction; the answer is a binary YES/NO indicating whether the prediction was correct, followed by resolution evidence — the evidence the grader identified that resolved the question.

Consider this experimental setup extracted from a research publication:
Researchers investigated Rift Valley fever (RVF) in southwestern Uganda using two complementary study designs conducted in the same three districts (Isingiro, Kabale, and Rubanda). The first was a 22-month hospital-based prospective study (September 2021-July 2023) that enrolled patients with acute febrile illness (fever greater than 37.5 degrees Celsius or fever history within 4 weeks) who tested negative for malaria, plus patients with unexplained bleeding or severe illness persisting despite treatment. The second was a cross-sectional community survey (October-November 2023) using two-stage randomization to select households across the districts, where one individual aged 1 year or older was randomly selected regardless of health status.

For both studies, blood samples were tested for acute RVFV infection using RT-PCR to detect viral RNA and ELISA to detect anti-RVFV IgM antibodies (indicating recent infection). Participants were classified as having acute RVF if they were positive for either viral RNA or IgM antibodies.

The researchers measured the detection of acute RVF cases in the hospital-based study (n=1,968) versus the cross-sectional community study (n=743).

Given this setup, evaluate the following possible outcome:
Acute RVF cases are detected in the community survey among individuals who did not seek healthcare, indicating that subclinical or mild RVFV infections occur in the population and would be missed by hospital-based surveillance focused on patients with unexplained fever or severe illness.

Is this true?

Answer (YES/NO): NO